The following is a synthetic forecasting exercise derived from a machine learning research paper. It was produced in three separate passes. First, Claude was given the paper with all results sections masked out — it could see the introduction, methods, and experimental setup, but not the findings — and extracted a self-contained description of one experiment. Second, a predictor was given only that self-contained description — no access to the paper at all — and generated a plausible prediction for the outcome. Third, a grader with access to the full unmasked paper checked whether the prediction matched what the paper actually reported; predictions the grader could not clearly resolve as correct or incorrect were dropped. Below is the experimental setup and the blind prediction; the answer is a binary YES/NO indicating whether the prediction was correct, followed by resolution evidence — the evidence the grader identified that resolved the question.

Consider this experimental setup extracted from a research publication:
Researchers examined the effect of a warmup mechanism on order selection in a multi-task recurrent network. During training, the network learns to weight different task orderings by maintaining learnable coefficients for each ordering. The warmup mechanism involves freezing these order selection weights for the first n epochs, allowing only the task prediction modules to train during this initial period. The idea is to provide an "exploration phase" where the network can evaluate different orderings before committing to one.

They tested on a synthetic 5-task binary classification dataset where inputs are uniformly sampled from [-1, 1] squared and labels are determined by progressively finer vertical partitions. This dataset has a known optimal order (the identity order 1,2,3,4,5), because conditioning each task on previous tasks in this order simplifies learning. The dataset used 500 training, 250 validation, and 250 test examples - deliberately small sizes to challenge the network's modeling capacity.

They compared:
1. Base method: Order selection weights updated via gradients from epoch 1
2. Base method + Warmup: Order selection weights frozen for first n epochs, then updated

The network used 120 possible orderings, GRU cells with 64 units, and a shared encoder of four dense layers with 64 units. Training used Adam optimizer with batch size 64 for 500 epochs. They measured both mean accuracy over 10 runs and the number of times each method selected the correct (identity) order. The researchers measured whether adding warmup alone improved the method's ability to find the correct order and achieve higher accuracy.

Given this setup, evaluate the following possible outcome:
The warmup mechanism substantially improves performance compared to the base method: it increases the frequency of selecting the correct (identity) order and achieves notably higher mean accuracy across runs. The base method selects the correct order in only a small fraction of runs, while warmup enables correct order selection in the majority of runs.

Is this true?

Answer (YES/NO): NO